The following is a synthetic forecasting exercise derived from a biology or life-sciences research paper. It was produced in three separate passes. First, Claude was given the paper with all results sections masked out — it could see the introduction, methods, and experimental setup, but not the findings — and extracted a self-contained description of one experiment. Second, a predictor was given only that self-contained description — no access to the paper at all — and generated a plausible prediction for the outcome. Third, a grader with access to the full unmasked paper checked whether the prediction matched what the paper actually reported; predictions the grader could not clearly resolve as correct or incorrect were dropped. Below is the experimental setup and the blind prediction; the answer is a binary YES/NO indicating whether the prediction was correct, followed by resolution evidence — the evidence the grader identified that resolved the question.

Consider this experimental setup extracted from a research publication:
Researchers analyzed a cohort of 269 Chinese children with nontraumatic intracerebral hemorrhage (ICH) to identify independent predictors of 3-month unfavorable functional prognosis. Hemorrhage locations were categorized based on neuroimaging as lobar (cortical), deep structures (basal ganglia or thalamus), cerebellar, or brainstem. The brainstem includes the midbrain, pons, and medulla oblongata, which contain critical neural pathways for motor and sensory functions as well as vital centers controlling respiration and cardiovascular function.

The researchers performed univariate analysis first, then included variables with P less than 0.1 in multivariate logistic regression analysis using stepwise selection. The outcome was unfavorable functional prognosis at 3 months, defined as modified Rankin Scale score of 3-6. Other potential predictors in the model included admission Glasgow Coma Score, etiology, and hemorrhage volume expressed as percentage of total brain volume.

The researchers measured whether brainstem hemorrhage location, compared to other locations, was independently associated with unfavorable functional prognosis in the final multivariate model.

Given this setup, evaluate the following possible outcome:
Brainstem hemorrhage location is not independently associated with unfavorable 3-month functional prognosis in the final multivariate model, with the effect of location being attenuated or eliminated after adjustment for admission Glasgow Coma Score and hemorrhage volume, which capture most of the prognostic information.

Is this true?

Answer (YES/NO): NO